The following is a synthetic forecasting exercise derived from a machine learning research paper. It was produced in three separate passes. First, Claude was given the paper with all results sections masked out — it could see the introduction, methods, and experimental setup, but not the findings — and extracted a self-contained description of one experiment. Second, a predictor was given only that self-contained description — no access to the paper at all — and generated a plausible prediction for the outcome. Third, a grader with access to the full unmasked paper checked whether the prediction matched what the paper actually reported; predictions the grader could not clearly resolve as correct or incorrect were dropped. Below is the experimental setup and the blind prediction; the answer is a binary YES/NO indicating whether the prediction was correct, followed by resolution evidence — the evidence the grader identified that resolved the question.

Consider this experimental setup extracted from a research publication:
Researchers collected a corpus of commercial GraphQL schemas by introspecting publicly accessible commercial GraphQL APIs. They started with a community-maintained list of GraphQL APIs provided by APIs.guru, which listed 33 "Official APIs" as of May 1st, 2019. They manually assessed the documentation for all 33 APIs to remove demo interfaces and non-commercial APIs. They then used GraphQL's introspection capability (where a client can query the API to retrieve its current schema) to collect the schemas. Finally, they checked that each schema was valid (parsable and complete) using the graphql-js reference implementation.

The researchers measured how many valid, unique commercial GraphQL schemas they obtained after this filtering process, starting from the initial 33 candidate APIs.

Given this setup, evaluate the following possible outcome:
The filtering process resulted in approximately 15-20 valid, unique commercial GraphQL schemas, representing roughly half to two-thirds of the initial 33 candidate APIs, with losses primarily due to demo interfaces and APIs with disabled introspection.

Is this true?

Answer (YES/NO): YES